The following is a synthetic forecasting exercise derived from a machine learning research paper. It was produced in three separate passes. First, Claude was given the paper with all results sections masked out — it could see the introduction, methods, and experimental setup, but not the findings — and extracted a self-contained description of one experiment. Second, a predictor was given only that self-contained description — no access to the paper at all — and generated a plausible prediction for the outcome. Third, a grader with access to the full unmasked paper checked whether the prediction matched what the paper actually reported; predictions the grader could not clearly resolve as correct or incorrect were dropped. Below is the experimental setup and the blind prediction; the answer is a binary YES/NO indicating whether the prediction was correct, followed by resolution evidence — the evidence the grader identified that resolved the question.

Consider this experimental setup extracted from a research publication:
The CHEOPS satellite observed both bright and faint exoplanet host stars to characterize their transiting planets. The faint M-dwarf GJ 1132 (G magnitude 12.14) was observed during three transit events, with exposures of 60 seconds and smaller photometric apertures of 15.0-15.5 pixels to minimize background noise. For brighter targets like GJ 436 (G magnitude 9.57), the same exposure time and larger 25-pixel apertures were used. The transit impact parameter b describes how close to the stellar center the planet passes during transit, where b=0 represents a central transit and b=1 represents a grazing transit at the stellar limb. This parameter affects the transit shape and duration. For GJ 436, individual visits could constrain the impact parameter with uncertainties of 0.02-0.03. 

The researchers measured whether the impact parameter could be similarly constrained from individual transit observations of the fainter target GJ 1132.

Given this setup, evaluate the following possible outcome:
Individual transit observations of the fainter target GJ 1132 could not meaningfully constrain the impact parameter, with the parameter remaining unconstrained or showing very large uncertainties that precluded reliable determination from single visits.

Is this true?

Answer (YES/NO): YES